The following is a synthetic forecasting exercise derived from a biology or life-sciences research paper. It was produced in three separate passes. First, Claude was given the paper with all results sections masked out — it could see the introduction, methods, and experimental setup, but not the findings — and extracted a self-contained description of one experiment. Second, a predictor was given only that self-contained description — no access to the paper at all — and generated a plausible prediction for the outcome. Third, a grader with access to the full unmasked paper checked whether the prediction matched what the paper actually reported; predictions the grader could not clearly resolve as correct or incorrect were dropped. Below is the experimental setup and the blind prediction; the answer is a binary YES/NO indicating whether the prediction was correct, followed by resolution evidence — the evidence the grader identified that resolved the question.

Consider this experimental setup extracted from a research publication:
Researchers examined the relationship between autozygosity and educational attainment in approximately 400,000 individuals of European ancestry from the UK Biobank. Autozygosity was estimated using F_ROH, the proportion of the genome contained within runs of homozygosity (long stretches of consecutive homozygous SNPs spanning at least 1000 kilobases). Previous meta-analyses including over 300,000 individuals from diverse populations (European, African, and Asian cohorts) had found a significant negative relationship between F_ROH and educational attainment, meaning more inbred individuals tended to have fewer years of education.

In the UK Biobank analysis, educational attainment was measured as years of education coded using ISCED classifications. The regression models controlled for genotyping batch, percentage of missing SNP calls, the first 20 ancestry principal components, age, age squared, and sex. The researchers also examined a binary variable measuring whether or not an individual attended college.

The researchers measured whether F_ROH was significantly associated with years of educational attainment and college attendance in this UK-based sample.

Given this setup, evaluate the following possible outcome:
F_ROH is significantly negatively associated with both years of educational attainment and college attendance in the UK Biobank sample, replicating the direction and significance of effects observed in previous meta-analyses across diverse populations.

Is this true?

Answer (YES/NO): NO